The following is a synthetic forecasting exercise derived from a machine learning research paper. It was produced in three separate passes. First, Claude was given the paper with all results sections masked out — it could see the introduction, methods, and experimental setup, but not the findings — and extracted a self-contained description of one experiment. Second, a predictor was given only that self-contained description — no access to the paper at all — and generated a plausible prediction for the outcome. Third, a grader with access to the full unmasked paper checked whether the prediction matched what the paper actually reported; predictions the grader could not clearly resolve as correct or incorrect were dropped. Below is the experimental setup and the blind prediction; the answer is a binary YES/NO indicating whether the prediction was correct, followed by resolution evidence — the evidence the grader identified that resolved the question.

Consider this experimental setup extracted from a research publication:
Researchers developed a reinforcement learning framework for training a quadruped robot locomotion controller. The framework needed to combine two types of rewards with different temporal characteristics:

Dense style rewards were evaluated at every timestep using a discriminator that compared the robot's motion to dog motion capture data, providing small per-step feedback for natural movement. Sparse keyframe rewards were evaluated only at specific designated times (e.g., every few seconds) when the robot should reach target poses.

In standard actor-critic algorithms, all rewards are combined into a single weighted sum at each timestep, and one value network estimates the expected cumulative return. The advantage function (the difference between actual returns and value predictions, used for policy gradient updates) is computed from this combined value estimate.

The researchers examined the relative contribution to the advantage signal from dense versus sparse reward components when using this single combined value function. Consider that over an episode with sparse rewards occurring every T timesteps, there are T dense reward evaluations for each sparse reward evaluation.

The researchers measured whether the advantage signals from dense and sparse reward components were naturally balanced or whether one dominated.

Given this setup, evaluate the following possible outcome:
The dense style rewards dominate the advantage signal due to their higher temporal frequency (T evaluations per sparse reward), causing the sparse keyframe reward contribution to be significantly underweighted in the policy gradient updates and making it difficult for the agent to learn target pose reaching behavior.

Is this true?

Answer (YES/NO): YES